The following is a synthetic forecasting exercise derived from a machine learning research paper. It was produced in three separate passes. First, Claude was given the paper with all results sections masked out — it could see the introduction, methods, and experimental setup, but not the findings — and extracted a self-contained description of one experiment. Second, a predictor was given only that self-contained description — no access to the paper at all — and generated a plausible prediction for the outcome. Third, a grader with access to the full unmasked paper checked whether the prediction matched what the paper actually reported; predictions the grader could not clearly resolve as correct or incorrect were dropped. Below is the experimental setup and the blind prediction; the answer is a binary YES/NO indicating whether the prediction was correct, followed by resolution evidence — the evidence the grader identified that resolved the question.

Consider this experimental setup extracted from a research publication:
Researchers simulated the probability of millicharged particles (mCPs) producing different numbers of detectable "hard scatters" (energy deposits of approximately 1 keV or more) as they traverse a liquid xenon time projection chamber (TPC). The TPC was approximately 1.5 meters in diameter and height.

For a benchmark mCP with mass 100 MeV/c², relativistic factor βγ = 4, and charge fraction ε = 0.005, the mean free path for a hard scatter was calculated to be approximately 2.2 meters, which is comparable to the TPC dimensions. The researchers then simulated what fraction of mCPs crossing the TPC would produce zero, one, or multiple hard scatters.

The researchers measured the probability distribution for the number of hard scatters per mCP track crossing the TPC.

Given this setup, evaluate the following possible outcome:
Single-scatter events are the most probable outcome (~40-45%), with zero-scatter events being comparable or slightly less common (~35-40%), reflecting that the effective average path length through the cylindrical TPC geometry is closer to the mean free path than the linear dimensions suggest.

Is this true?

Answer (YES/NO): NO